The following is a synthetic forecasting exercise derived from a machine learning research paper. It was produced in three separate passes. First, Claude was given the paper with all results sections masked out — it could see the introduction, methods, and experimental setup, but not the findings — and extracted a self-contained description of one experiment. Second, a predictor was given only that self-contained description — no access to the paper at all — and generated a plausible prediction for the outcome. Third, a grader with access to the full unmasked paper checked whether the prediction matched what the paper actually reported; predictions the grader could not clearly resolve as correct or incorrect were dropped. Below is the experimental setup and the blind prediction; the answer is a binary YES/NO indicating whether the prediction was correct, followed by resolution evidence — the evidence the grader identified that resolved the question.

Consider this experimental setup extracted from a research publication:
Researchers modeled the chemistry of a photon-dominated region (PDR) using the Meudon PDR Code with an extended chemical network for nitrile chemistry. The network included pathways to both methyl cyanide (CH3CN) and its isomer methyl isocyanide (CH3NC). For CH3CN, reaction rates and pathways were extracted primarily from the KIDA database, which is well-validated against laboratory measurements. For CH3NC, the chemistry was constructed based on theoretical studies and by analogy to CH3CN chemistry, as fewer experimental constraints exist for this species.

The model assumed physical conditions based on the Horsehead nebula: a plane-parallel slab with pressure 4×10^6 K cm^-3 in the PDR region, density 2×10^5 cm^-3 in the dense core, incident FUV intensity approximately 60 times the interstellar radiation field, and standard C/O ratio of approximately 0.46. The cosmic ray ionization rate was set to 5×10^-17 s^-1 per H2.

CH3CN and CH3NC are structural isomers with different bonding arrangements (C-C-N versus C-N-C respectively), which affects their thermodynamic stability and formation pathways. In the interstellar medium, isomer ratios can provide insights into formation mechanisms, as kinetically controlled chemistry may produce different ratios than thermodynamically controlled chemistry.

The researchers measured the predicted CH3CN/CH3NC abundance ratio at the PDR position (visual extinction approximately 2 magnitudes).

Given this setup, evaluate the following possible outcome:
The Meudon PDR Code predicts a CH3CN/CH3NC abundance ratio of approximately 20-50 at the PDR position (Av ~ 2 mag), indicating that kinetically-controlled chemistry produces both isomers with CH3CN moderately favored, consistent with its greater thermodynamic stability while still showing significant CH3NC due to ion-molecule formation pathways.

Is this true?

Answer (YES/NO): NO